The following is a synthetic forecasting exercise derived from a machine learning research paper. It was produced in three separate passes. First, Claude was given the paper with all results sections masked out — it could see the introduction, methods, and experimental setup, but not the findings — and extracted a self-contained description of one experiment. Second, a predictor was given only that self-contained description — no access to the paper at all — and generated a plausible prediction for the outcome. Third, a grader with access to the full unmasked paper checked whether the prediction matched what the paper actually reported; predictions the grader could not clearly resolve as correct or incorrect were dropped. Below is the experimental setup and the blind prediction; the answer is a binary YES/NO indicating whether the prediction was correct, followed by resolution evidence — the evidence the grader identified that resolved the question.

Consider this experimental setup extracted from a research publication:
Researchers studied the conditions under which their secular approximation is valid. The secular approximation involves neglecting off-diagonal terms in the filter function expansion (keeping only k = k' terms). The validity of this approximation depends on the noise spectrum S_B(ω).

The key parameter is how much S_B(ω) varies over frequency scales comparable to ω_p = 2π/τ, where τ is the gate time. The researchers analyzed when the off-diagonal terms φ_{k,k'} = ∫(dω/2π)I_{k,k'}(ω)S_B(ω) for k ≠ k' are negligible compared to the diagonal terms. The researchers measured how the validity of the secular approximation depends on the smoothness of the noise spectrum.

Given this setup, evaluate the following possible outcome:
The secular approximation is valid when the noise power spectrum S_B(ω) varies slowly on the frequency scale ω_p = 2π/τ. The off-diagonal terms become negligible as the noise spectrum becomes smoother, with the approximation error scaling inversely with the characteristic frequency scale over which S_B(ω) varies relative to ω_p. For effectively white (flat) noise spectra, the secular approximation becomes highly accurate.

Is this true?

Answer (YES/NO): YES